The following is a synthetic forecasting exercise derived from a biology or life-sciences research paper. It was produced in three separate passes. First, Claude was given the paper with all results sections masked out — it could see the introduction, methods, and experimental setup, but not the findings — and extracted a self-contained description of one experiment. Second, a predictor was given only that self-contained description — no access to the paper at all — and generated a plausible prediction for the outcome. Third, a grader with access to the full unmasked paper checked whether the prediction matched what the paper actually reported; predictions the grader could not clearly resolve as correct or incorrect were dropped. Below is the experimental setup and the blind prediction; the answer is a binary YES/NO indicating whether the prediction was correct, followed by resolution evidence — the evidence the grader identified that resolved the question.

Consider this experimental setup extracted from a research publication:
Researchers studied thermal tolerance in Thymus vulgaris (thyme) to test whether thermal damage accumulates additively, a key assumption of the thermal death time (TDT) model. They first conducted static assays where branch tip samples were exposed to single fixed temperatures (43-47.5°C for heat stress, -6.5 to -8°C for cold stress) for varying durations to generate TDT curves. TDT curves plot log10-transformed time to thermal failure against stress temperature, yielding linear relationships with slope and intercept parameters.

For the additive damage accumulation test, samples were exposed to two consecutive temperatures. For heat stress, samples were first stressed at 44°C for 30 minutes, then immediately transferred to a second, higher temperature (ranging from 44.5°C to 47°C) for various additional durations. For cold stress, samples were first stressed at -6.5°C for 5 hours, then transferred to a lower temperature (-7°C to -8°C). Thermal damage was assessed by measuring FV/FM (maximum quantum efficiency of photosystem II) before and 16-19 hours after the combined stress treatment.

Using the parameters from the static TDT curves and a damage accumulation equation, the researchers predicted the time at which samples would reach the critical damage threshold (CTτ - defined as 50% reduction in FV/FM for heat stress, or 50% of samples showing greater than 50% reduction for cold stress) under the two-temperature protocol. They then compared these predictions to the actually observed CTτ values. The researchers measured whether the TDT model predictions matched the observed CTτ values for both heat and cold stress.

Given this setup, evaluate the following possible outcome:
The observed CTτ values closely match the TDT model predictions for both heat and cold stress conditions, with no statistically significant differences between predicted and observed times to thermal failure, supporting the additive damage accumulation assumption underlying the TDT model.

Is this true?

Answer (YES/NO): YES